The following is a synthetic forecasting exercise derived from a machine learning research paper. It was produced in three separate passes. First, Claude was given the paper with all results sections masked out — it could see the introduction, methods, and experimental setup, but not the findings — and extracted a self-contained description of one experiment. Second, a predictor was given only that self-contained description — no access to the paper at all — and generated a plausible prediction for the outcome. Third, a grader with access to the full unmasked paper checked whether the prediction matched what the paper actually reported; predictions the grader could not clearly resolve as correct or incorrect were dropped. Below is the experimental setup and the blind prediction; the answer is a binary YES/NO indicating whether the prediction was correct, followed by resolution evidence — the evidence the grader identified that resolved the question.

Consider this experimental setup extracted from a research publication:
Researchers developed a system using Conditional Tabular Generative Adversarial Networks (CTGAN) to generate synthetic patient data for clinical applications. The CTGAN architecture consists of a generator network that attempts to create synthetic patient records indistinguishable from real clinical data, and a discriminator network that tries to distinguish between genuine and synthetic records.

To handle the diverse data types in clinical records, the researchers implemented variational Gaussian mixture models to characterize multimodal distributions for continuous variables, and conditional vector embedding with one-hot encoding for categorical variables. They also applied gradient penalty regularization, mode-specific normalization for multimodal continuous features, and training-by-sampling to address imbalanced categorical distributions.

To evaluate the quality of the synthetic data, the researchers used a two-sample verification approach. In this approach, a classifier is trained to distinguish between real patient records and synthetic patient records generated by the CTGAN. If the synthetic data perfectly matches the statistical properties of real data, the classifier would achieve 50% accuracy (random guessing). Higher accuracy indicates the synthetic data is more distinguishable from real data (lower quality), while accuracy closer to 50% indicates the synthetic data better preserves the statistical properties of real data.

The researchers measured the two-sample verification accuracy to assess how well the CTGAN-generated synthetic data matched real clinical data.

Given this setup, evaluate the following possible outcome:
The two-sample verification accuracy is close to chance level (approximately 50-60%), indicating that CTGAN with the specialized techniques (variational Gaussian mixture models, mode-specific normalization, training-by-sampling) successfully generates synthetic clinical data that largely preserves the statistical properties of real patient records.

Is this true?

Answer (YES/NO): YES